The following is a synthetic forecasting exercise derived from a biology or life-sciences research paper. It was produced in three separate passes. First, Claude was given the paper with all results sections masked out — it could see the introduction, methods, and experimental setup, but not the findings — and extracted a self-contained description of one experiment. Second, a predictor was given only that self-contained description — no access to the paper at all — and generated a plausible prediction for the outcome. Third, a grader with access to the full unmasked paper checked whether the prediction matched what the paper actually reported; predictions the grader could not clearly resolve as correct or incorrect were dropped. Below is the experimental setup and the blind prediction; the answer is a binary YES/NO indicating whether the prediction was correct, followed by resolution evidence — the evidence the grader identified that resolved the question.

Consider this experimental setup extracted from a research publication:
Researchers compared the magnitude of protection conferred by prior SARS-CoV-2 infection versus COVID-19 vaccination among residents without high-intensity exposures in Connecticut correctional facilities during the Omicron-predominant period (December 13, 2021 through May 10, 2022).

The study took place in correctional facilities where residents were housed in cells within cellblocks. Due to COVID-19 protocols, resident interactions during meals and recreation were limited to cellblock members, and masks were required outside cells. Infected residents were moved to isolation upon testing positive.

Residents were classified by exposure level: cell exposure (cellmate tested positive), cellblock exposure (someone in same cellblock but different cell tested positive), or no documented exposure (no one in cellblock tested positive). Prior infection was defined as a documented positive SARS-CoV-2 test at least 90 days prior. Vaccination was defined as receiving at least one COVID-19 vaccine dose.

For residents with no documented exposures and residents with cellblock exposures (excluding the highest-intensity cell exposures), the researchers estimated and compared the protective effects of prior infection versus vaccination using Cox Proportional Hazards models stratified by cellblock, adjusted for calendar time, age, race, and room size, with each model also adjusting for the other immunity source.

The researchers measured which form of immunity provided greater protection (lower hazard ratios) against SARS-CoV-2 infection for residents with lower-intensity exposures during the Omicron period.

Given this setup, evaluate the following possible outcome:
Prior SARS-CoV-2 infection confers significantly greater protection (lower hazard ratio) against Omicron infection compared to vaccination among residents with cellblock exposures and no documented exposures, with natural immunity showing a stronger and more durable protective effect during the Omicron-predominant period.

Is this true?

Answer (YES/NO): NO